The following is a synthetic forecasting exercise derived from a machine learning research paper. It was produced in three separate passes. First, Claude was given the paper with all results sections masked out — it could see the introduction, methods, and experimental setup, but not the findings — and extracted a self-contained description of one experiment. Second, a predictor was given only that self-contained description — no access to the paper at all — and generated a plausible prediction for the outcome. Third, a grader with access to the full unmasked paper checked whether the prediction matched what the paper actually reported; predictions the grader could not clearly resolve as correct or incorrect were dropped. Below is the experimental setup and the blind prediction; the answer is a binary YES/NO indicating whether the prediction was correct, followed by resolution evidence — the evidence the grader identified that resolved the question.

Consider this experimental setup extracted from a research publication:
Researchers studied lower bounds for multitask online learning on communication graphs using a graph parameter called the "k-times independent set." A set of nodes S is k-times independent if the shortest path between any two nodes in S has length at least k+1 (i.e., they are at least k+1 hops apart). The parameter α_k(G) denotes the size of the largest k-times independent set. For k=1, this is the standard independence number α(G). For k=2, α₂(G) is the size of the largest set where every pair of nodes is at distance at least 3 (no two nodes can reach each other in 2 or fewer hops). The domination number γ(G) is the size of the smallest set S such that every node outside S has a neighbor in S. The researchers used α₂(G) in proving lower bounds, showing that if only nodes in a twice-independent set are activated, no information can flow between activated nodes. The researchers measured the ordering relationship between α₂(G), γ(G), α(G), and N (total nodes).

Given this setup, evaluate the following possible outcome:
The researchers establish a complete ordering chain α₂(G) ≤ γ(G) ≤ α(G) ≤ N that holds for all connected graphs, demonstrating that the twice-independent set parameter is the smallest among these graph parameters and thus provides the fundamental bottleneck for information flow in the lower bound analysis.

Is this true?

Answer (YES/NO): YES